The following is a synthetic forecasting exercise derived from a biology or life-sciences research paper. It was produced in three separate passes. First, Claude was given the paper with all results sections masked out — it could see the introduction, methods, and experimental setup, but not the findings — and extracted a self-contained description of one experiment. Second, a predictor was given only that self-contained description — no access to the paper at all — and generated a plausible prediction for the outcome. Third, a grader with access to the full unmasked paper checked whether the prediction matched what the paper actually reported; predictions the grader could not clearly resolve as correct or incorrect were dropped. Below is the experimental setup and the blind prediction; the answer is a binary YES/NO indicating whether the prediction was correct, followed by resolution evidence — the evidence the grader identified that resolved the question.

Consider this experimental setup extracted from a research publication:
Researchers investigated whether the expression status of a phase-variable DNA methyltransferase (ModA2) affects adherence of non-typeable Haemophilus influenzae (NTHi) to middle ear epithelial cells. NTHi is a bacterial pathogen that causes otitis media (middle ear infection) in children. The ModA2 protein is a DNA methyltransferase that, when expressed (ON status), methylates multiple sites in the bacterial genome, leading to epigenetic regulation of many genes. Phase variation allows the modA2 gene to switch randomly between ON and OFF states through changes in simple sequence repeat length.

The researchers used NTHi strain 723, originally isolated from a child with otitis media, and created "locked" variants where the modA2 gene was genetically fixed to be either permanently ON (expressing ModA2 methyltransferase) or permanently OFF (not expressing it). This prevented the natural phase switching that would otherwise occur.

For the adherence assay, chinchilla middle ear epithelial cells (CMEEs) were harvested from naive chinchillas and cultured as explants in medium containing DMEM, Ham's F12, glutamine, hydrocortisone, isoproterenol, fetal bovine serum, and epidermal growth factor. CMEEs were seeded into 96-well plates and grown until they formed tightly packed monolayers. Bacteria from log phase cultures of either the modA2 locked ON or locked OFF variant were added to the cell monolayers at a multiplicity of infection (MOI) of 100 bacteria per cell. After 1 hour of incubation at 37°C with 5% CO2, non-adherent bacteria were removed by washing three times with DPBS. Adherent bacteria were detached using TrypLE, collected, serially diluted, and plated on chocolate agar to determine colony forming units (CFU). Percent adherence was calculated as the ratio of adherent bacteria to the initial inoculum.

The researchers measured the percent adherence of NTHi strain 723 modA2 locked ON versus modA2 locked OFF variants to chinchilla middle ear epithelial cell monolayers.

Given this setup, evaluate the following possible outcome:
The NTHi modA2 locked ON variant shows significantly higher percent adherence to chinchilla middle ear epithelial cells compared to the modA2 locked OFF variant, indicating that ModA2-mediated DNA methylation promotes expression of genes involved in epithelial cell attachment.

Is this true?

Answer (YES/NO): NO